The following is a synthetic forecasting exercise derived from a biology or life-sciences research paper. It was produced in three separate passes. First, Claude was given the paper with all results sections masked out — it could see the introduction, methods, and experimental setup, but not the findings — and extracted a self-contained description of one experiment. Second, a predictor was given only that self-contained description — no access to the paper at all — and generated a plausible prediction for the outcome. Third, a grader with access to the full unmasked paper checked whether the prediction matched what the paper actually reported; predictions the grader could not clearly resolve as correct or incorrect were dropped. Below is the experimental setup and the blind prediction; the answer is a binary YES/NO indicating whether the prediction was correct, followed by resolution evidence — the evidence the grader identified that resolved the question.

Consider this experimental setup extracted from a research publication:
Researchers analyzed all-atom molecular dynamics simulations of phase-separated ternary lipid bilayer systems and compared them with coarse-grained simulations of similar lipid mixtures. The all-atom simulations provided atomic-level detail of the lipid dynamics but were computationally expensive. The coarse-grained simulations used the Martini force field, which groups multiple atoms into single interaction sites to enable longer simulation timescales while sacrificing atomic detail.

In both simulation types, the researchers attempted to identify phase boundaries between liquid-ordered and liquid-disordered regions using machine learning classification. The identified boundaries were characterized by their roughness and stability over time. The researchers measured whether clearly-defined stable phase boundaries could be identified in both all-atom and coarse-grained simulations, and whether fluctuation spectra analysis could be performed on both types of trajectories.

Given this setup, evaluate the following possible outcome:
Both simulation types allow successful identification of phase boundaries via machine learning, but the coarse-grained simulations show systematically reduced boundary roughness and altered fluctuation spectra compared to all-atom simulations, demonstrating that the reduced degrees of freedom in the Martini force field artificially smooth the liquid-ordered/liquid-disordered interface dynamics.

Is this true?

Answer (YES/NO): NO